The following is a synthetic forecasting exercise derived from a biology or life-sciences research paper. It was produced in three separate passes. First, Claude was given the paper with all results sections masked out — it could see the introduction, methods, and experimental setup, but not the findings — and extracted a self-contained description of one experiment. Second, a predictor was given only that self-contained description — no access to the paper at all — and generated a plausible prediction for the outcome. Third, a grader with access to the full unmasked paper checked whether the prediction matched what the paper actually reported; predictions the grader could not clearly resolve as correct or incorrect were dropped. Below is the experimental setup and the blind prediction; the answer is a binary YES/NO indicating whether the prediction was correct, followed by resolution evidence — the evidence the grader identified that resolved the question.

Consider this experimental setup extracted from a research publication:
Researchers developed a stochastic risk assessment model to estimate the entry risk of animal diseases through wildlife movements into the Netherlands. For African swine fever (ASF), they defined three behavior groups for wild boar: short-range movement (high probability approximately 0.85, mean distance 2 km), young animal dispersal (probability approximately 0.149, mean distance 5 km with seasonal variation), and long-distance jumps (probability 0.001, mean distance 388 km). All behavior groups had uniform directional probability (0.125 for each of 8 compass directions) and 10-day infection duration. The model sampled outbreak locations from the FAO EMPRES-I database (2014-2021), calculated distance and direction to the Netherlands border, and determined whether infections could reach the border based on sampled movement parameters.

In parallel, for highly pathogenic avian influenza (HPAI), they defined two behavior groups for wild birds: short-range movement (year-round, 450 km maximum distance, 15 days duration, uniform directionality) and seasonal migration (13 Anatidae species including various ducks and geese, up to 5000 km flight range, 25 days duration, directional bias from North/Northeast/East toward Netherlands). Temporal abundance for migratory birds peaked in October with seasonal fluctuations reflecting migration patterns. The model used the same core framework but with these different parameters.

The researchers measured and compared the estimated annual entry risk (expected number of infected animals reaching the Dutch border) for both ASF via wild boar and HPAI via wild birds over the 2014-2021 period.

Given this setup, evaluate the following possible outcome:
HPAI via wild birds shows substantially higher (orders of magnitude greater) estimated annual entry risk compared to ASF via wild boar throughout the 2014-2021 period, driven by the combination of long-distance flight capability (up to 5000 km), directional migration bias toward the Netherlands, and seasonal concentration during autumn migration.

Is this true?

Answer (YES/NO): YES